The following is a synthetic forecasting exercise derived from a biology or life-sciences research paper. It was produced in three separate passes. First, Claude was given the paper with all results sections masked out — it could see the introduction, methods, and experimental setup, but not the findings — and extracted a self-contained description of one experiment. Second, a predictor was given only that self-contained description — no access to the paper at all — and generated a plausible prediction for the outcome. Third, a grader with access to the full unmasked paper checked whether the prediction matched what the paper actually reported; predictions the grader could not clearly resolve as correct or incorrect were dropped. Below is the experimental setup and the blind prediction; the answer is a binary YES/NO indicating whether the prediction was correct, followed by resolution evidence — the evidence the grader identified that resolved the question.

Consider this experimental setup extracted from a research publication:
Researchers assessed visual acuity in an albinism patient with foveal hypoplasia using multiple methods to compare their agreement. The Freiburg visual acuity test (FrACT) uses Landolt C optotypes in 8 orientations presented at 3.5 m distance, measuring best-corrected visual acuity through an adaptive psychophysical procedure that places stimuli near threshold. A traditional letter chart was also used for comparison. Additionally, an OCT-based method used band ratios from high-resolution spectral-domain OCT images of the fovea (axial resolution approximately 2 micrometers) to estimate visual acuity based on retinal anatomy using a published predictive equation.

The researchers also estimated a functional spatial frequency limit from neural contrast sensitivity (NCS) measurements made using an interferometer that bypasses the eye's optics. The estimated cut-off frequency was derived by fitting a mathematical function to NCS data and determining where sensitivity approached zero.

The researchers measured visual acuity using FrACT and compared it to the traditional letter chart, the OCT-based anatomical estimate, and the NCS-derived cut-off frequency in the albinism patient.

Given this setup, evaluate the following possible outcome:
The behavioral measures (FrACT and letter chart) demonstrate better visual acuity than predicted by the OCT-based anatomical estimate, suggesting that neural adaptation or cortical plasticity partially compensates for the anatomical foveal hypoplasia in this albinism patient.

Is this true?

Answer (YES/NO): NO